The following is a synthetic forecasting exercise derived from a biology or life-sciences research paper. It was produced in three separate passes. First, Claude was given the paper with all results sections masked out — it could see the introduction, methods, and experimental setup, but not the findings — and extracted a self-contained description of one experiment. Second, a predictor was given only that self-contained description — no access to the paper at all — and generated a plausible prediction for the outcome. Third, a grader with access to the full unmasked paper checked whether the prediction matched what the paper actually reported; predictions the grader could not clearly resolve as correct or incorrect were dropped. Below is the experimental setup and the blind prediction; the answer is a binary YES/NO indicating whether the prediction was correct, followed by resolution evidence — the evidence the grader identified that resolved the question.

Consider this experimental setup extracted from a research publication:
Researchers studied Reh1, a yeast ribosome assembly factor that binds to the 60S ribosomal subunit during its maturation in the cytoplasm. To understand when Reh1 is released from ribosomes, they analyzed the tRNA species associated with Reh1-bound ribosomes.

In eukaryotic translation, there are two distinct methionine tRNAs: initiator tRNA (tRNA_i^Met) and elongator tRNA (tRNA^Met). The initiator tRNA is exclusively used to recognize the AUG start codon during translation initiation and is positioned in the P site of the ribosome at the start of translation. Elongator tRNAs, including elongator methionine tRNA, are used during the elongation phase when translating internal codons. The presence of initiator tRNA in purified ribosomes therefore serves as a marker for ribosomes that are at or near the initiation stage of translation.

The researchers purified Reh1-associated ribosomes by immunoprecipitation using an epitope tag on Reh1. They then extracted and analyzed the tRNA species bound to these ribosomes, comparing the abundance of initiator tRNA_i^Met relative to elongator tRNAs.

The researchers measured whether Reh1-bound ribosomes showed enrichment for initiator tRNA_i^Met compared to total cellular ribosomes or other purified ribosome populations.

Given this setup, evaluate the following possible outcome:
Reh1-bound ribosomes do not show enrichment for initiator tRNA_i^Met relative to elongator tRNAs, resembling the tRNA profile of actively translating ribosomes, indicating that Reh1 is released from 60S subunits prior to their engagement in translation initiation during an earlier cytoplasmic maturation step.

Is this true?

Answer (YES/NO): NO